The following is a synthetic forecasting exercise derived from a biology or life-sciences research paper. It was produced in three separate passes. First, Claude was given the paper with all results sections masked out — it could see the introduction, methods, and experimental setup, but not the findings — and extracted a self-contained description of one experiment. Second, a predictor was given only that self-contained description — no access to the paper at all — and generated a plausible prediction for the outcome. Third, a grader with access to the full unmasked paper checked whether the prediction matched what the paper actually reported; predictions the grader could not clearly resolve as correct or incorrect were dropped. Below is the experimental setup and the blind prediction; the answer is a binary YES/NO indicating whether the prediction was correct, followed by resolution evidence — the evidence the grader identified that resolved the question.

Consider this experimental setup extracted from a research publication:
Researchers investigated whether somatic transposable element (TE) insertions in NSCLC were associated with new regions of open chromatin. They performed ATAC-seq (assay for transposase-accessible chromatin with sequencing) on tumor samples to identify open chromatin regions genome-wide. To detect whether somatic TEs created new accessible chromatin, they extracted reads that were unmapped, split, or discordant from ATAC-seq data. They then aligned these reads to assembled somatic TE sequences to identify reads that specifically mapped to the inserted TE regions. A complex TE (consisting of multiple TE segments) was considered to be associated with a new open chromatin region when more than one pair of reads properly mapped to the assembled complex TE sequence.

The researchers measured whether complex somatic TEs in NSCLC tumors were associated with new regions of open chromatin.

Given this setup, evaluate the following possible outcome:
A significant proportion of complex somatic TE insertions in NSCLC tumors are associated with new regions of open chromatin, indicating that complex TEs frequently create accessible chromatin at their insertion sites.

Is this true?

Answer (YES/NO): YES